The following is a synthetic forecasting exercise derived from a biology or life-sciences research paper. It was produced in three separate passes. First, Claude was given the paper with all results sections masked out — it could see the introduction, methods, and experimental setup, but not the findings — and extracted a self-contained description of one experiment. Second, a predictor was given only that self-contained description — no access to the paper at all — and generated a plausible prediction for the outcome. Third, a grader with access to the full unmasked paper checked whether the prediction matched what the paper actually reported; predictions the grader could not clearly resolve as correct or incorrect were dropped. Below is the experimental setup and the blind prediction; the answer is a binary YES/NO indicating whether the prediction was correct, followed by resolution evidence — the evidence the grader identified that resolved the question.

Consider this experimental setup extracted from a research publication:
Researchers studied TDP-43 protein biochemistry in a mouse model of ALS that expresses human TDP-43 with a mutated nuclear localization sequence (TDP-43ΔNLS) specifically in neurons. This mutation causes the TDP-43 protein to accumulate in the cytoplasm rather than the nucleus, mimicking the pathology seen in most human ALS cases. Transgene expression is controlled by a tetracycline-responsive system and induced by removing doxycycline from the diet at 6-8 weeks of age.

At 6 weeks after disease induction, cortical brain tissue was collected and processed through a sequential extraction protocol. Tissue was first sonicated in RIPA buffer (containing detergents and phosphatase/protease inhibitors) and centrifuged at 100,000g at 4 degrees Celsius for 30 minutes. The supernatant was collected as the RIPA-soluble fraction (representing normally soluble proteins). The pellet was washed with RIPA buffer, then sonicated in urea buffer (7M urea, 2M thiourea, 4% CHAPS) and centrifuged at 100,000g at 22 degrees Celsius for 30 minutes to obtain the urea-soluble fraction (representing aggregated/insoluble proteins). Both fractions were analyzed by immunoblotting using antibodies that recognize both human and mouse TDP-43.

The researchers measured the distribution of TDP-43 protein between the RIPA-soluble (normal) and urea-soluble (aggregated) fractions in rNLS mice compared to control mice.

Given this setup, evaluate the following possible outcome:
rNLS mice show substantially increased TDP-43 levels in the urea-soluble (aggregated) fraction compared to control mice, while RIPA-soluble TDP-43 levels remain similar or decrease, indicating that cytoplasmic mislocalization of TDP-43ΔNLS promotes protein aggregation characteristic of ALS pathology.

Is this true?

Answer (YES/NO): NO